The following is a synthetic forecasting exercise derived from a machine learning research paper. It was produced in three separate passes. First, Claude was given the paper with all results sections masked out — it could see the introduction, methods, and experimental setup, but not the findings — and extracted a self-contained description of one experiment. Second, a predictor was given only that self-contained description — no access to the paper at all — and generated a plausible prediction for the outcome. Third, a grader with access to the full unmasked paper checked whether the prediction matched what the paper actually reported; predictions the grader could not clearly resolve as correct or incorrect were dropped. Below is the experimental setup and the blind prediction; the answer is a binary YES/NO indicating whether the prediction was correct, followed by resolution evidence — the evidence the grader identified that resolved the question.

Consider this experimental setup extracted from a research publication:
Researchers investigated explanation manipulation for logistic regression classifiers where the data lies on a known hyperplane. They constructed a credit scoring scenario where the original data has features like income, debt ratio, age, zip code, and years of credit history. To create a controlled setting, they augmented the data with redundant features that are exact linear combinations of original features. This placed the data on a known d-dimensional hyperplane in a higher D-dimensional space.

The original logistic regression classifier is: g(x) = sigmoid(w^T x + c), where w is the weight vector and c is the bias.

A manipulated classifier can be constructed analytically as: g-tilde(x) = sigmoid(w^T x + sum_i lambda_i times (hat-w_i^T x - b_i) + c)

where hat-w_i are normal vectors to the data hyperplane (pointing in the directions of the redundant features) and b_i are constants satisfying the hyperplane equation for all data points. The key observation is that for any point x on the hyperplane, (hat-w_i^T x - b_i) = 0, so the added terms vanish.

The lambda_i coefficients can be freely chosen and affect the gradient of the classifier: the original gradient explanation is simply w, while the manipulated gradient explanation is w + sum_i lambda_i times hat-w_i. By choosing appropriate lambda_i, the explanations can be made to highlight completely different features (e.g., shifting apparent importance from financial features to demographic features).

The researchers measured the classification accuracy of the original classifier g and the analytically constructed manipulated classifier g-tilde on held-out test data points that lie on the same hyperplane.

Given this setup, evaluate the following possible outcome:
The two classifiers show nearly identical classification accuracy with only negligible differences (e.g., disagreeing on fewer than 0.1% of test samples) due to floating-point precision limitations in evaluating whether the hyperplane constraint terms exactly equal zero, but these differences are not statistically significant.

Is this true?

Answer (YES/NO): NO